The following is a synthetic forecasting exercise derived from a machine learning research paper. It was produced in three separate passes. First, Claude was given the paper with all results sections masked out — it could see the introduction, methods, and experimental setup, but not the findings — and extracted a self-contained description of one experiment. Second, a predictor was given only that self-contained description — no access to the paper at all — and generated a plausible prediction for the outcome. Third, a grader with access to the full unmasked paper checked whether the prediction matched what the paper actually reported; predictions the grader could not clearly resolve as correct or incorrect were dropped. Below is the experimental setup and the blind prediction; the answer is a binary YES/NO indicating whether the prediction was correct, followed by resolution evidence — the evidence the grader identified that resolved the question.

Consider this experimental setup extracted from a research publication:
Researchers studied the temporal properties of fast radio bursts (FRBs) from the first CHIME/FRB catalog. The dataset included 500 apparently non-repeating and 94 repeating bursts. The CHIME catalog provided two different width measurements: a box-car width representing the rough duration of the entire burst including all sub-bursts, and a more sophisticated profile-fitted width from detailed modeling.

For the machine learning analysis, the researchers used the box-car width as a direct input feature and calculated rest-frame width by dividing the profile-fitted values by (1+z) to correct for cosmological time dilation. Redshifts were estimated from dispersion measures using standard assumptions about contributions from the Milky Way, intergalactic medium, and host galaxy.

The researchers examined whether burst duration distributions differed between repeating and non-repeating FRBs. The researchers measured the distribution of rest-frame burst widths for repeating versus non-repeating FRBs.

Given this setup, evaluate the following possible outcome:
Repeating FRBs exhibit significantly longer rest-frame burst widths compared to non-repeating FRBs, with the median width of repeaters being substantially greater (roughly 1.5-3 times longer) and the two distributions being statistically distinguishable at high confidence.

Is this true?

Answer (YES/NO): NO